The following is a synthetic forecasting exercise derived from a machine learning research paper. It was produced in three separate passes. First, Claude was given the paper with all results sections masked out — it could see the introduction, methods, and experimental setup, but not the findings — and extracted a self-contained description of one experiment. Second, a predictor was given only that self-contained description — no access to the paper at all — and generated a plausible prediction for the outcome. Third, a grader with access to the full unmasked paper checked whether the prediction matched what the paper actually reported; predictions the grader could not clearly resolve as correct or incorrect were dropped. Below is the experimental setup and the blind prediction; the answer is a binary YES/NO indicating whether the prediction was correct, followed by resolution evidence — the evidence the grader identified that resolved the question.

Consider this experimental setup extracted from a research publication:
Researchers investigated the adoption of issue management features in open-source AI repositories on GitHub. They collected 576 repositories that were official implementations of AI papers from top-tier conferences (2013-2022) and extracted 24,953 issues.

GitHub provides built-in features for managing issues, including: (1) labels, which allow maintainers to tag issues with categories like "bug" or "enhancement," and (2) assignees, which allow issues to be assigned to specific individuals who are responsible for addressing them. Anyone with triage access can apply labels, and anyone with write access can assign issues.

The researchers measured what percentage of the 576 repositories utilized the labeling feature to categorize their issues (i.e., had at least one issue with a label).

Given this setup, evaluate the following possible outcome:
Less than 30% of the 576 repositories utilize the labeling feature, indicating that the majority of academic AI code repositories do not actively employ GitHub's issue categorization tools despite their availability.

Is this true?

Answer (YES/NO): YES